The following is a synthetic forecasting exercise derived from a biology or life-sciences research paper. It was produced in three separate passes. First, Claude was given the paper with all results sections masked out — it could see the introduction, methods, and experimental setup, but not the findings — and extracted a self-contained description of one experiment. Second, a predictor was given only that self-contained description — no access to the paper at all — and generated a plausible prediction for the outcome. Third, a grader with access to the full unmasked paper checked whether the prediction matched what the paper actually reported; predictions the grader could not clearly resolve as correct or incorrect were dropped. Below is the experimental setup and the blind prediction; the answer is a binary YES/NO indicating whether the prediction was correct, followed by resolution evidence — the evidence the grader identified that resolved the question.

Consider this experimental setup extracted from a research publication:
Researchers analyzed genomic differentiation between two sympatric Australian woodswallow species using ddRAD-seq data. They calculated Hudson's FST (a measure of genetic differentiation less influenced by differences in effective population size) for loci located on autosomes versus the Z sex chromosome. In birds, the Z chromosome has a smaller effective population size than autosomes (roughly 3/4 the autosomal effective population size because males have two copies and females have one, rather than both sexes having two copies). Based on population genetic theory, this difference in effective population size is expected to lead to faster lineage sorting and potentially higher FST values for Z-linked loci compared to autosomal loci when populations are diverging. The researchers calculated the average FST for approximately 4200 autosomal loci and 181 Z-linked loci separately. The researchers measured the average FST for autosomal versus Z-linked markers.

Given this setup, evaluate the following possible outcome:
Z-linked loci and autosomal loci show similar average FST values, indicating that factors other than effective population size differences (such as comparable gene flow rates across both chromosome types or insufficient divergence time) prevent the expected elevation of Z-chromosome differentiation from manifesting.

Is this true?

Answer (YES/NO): NO